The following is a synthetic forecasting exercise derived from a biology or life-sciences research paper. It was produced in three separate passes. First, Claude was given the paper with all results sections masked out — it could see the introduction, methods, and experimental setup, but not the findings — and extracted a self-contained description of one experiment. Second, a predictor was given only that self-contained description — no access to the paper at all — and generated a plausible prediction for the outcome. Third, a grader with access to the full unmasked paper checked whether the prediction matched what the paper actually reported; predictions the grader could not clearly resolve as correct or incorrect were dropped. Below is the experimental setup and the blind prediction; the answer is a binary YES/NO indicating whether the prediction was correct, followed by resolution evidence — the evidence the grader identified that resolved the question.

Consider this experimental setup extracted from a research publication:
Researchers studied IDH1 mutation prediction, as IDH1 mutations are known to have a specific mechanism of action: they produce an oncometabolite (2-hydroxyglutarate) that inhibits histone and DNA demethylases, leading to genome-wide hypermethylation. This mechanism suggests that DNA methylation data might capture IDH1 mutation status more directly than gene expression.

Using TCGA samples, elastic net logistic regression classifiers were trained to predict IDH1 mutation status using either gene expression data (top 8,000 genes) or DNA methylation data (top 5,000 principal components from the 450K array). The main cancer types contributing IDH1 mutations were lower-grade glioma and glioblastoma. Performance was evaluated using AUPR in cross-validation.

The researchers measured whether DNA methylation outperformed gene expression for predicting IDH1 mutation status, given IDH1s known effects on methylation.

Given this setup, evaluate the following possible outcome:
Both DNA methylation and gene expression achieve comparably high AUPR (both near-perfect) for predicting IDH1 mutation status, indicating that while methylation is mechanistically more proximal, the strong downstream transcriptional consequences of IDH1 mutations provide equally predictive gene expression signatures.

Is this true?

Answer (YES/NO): YES